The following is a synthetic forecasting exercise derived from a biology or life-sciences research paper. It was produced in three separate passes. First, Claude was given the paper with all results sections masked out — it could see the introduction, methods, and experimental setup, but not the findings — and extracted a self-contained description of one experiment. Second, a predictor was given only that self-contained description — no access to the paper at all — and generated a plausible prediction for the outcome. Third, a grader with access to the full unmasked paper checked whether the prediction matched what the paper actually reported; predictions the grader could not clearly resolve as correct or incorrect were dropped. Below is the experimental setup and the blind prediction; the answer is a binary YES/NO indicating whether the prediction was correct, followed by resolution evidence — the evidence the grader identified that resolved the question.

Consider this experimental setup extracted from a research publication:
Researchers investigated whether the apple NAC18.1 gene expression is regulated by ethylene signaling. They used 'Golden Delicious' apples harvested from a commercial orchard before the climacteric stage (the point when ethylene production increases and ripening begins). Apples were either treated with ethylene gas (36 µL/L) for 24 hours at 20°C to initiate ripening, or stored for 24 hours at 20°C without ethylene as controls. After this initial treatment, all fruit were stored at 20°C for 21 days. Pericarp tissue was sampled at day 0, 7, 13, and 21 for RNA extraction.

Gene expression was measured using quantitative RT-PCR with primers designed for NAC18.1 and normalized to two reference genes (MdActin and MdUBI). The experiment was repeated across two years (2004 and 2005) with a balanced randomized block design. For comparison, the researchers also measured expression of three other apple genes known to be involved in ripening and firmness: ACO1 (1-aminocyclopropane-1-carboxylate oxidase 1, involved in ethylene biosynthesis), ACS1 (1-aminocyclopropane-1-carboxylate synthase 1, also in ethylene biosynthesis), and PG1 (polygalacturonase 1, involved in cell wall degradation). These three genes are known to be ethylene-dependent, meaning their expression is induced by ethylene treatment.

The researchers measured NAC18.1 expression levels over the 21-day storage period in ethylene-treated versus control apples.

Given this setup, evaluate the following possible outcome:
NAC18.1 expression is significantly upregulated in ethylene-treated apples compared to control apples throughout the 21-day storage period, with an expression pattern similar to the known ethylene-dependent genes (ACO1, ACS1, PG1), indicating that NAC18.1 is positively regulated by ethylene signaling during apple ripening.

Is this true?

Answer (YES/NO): NO